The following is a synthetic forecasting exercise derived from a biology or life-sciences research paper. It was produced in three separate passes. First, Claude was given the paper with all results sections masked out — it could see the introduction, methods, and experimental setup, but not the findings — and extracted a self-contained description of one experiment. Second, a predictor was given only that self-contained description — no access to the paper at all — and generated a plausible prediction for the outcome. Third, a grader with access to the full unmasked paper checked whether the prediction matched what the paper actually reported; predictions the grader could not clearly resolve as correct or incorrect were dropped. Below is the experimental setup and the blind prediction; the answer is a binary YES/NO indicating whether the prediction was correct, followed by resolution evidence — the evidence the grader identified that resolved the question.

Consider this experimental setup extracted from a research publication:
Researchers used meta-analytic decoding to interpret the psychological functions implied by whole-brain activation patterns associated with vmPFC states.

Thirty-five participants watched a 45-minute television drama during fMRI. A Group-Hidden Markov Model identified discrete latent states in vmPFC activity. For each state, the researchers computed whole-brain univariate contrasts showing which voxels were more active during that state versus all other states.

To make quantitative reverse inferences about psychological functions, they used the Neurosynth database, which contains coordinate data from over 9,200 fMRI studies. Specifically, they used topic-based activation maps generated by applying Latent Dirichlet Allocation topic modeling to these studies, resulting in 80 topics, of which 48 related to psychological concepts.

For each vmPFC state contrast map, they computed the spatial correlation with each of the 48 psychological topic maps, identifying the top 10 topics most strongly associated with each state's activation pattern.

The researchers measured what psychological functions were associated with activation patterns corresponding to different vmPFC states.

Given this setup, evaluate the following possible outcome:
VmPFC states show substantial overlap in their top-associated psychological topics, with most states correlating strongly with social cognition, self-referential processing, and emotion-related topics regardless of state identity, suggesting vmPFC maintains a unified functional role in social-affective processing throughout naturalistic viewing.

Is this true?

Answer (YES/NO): NO